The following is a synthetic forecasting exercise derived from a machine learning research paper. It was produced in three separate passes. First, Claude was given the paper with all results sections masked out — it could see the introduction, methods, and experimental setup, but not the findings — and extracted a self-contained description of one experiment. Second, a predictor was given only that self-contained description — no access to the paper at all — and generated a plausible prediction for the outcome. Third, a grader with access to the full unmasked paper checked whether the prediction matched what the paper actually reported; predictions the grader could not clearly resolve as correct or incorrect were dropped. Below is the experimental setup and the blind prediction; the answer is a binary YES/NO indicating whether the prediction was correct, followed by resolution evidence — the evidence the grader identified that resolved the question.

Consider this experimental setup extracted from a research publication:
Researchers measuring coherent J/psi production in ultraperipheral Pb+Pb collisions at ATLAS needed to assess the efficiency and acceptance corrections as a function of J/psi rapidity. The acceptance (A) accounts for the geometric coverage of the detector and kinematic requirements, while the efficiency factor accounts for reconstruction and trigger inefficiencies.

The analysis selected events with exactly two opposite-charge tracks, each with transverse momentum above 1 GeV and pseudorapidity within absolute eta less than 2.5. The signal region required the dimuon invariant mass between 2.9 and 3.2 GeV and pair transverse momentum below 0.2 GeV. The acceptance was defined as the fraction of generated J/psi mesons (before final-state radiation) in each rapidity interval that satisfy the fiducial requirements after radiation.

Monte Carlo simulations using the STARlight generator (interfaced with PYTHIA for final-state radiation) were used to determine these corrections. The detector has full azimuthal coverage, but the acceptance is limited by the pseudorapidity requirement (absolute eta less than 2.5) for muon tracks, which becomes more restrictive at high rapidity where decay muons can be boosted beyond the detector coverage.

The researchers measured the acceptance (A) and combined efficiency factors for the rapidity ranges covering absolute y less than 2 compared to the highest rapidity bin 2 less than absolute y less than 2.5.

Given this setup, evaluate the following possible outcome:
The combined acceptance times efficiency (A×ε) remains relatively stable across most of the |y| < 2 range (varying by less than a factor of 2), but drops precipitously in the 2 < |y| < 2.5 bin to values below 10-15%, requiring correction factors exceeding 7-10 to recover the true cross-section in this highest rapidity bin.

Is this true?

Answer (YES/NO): YES